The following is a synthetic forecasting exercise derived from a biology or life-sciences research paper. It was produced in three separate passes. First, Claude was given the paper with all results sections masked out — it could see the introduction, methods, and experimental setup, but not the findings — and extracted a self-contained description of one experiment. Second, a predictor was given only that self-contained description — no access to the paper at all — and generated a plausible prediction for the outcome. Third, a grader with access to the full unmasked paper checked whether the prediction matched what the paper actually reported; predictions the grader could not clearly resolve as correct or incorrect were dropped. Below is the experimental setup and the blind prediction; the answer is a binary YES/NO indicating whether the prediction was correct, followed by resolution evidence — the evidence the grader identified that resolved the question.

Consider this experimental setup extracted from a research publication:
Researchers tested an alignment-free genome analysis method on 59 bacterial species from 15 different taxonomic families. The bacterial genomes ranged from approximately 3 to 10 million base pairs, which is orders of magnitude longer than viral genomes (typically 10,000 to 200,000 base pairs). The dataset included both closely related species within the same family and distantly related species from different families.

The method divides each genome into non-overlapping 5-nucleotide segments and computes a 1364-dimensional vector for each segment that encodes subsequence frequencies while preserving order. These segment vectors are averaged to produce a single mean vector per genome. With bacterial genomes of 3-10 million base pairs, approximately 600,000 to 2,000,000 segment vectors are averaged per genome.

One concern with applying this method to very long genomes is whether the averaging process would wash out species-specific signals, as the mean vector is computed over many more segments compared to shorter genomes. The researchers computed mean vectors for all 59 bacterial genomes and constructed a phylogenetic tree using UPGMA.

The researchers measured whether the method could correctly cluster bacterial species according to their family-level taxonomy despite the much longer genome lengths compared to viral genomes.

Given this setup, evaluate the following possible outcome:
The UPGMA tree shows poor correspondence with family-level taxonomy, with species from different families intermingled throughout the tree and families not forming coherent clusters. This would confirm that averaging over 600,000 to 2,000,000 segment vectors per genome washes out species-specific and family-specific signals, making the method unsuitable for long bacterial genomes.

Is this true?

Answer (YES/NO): NO